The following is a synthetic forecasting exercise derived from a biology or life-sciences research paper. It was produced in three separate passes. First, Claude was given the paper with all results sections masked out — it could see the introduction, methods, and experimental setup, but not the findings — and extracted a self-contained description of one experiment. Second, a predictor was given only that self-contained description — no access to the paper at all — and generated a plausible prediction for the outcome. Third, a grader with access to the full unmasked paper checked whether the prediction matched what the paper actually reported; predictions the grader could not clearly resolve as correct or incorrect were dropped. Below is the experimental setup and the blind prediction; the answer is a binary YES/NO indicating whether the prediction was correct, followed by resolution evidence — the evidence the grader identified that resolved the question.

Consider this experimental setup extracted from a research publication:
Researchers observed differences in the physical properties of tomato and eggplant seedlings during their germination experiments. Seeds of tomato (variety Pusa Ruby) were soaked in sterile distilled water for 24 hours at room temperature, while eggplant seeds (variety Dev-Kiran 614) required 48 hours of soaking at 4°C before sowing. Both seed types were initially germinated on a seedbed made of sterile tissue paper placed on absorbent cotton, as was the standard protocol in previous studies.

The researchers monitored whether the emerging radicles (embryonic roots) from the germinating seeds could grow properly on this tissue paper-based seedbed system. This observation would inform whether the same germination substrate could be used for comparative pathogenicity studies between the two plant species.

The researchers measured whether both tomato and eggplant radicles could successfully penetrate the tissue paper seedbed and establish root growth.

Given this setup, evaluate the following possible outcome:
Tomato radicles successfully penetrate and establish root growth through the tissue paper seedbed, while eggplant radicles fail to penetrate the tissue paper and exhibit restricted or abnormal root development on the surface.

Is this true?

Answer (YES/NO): YES